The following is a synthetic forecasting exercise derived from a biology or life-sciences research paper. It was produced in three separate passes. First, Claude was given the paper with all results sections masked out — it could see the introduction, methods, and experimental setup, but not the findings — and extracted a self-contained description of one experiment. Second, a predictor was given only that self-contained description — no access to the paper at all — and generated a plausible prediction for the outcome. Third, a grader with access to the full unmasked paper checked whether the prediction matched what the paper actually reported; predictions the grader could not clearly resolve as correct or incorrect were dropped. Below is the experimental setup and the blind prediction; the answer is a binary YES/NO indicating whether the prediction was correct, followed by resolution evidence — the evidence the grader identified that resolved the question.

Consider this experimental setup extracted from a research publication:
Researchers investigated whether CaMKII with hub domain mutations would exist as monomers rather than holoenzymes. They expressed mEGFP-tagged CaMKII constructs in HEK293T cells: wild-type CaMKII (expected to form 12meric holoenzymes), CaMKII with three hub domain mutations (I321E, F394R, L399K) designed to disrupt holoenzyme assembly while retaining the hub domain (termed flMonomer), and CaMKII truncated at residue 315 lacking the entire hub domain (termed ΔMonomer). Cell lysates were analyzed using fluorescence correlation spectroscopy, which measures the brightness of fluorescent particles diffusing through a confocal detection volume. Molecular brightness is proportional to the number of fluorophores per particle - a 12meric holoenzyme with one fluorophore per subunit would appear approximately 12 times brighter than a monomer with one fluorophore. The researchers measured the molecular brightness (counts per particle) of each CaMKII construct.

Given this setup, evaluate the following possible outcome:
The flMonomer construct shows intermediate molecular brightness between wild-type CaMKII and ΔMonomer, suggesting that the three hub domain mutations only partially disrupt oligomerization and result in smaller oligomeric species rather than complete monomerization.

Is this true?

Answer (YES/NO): NO